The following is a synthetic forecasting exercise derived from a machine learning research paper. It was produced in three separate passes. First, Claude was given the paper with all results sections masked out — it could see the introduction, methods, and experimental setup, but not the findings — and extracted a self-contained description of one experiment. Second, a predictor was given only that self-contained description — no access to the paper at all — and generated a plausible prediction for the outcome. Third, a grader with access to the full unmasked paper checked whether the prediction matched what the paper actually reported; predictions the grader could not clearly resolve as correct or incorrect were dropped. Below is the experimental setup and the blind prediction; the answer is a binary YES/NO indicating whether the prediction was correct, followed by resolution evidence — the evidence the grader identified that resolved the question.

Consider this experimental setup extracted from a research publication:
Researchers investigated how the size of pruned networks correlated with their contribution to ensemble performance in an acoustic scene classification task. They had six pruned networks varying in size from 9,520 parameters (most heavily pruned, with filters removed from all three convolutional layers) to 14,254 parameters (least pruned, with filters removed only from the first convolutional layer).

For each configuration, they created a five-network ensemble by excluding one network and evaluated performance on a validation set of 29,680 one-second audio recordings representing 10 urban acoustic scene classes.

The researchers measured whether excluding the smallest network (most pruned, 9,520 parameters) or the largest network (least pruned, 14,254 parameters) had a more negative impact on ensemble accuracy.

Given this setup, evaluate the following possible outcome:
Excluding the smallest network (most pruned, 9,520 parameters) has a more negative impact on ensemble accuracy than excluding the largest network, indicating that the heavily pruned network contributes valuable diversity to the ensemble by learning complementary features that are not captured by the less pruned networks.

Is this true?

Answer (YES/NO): NO